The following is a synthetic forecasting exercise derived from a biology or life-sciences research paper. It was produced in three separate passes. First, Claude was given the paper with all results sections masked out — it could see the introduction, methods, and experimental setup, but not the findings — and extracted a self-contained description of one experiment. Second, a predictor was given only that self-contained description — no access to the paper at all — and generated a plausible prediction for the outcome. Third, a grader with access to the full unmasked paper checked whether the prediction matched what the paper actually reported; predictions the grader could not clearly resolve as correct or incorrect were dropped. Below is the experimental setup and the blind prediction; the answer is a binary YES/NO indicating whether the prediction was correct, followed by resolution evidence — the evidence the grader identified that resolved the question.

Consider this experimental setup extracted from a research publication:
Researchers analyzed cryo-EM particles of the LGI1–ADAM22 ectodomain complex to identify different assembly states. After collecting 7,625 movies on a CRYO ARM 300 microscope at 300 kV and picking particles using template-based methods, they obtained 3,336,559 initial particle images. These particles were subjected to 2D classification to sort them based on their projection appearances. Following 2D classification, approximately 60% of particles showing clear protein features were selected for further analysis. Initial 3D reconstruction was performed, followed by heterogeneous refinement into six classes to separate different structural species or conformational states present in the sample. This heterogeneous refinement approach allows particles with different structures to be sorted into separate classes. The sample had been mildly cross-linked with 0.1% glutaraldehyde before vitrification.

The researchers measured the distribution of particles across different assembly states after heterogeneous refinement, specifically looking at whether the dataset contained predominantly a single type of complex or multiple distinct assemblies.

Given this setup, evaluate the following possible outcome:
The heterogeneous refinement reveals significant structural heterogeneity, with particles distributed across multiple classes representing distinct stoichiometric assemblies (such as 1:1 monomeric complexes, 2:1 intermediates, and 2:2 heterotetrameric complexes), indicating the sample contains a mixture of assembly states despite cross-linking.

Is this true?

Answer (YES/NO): NO